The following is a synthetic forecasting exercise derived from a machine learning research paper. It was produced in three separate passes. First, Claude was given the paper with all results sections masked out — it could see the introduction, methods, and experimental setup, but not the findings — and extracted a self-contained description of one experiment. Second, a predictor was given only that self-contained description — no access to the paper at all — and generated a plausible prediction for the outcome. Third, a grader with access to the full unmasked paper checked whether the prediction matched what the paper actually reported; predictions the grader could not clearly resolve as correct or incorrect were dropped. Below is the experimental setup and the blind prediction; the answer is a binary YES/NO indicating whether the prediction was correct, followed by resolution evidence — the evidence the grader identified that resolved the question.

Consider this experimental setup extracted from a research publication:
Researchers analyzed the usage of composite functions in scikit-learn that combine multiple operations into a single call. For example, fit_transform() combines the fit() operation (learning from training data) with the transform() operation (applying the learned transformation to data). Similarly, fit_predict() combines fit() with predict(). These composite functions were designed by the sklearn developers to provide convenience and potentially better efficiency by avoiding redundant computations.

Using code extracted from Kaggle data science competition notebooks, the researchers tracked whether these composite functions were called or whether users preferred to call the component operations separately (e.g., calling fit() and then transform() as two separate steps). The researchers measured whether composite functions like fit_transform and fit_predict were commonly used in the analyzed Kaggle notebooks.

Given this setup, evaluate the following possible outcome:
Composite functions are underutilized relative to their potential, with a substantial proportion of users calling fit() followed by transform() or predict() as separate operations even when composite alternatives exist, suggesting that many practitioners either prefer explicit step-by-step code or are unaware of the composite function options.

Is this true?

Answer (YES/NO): NO